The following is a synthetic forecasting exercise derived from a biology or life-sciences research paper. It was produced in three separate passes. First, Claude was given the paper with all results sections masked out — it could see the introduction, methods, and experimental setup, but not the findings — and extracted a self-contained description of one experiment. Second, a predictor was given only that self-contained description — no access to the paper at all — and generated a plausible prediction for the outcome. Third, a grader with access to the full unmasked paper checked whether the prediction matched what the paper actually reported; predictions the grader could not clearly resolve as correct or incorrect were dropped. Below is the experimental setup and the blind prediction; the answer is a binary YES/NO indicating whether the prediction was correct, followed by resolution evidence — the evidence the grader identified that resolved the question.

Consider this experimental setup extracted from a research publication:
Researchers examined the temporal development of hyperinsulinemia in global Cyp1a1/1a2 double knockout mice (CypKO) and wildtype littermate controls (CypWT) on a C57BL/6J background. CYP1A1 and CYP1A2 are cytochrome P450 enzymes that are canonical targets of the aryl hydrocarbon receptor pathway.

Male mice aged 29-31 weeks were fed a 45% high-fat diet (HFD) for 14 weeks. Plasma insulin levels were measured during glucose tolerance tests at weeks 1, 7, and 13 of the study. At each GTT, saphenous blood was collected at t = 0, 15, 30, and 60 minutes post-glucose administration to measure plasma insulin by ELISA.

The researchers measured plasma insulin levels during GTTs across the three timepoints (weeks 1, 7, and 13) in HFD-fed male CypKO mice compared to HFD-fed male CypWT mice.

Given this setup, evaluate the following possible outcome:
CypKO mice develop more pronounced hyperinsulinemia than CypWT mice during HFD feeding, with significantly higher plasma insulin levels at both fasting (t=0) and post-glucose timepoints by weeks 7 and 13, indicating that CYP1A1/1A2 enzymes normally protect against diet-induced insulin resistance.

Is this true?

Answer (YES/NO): NO